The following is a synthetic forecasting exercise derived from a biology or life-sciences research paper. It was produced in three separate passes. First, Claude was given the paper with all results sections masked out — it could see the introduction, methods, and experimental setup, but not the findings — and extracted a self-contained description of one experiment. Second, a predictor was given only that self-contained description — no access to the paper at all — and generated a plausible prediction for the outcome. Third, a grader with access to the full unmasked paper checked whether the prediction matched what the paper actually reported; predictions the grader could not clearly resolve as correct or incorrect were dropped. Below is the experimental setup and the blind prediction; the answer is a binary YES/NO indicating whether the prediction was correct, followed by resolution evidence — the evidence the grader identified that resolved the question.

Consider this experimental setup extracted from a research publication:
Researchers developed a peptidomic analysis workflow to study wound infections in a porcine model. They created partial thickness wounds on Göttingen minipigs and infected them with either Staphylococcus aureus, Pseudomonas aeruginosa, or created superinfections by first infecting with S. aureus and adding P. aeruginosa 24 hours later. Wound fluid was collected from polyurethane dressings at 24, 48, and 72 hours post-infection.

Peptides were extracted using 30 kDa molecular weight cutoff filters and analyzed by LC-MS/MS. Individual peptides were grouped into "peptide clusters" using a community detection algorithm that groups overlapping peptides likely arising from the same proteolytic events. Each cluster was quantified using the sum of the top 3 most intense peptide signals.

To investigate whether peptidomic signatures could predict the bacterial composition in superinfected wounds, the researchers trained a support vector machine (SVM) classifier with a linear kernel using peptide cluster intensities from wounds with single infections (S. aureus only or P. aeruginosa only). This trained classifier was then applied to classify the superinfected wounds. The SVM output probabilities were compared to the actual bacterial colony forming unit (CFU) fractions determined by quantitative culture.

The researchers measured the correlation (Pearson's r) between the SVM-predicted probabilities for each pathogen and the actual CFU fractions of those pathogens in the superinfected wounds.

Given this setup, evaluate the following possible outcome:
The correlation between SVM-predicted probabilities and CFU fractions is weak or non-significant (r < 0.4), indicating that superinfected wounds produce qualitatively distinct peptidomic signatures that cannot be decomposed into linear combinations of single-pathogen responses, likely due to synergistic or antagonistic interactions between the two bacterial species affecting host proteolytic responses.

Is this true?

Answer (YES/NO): NO